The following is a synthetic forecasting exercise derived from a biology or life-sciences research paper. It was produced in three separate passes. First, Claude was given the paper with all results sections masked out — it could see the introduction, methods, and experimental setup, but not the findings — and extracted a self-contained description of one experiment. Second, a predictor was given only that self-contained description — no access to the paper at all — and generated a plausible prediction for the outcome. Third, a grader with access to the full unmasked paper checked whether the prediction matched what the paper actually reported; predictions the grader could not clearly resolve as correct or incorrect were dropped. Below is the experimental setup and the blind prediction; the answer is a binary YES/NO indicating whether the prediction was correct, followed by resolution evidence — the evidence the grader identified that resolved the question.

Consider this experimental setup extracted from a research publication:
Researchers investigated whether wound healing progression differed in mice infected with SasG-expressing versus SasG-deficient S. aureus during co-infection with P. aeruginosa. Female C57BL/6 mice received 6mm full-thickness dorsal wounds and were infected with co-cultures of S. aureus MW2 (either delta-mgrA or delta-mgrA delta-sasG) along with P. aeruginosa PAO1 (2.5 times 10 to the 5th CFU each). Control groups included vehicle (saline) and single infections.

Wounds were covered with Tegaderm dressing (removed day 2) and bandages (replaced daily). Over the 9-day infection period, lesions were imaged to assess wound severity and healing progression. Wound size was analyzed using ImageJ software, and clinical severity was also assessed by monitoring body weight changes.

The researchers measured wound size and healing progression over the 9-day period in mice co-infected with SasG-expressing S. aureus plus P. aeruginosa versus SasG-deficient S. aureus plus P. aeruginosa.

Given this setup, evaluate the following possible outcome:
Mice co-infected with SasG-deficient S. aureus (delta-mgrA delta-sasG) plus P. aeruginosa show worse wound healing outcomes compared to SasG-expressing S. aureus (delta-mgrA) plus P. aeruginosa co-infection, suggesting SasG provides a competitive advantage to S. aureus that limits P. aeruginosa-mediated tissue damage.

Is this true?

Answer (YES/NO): NO